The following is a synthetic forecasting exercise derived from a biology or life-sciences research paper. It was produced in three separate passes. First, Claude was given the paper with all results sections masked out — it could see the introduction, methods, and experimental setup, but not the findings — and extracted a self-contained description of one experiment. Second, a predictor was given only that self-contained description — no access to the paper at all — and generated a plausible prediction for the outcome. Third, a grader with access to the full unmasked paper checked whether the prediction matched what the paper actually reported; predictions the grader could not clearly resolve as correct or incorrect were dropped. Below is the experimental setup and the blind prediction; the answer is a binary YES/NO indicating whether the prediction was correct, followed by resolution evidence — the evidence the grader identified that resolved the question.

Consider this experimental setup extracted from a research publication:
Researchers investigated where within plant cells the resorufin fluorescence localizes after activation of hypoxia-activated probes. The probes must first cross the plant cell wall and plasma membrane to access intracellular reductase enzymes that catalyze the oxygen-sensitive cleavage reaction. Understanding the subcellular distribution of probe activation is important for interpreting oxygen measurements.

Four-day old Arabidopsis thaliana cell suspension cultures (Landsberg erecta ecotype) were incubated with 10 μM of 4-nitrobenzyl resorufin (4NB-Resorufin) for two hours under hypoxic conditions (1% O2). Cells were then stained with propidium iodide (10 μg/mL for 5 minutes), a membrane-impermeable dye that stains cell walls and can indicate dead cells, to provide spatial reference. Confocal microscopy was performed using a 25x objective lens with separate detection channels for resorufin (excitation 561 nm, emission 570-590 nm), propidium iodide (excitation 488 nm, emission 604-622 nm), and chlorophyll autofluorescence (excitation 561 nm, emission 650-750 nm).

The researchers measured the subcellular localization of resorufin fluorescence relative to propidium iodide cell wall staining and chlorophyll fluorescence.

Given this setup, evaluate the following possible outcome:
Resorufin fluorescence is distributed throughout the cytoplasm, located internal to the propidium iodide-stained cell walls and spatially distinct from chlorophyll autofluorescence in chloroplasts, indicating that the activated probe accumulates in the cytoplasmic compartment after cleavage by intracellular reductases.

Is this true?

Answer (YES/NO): YES